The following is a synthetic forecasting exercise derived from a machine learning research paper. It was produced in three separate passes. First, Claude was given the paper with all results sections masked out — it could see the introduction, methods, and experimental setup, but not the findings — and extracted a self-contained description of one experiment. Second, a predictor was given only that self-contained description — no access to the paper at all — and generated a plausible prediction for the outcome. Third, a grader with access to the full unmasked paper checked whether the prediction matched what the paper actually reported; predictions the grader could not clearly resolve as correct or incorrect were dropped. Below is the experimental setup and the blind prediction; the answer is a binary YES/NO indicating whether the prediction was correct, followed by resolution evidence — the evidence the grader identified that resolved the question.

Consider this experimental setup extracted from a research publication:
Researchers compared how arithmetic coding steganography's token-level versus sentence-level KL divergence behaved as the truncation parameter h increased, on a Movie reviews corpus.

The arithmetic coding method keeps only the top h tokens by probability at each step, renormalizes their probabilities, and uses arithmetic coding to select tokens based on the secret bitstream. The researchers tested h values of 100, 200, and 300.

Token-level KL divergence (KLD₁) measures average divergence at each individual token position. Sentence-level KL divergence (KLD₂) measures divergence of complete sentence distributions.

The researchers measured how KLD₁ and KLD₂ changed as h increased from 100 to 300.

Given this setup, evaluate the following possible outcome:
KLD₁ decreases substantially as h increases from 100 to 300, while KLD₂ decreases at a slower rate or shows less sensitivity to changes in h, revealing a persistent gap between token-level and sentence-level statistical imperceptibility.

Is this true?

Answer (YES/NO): YES